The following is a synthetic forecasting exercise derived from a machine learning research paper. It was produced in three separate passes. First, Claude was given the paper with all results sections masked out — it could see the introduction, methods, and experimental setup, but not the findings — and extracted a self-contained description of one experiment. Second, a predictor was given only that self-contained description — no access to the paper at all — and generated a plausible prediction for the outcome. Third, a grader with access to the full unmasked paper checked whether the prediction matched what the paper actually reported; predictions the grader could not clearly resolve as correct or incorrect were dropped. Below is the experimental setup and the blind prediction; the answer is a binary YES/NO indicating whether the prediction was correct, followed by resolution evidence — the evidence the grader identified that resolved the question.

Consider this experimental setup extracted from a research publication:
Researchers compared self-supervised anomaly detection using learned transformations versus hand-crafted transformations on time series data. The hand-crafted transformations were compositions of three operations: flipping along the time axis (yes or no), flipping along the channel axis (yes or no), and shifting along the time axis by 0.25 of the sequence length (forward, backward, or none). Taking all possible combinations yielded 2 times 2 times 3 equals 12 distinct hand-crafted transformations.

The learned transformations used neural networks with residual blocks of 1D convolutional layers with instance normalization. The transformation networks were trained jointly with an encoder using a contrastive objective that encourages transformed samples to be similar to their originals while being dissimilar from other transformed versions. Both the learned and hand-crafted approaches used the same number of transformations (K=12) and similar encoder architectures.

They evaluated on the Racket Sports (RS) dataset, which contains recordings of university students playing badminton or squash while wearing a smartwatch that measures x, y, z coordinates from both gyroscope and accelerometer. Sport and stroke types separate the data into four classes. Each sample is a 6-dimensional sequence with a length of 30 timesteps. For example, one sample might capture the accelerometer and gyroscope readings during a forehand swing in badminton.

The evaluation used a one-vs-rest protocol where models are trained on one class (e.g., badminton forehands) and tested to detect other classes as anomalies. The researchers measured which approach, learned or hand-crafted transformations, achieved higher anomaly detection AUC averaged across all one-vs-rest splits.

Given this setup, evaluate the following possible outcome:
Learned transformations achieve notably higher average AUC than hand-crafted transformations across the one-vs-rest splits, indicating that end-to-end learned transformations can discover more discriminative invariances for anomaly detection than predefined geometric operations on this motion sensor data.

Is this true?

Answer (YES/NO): NO